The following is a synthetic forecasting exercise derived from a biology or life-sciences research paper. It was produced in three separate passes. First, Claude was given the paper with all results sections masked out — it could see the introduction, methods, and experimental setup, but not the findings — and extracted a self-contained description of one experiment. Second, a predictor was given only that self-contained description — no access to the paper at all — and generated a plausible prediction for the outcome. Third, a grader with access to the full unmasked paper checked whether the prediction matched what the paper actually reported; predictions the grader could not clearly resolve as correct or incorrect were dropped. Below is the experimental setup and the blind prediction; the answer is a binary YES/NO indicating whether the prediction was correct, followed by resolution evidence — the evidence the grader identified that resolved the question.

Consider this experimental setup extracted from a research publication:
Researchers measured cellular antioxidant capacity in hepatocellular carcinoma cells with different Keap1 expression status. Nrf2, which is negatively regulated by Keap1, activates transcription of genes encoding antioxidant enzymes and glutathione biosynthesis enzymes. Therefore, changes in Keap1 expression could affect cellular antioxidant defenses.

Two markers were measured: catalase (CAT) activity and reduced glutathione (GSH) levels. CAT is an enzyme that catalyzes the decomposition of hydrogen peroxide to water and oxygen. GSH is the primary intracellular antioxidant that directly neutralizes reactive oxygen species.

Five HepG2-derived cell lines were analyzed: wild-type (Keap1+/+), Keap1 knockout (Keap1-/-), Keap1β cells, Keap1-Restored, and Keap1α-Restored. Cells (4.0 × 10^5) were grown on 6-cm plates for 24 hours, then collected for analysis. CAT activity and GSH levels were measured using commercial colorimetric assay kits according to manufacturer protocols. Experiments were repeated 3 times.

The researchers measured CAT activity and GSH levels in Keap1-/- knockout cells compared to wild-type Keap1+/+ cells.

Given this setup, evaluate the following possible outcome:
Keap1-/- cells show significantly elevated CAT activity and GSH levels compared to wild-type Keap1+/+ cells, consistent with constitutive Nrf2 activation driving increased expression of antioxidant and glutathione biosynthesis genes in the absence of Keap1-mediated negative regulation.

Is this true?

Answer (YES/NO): YES